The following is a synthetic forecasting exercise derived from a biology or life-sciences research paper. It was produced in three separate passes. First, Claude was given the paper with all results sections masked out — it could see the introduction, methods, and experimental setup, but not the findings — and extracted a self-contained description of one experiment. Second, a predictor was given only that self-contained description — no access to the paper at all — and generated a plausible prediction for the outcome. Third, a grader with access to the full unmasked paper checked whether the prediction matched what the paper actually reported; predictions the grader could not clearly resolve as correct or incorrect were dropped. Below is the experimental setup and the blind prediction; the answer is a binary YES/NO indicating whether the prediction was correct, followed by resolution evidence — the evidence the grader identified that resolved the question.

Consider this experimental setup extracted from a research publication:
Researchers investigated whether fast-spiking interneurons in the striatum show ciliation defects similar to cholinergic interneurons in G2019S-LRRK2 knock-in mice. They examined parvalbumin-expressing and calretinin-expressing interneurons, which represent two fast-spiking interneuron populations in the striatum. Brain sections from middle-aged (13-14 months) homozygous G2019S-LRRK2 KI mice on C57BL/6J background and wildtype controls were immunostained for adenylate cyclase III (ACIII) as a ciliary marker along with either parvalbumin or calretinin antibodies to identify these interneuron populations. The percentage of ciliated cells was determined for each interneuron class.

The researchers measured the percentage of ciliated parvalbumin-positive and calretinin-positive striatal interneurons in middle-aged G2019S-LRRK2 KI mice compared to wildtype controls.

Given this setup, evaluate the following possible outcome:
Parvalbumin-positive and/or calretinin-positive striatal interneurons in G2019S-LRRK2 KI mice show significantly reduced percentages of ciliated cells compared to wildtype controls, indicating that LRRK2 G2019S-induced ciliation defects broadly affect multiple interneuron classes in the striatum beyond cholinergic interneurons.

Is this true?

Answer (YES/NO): NO